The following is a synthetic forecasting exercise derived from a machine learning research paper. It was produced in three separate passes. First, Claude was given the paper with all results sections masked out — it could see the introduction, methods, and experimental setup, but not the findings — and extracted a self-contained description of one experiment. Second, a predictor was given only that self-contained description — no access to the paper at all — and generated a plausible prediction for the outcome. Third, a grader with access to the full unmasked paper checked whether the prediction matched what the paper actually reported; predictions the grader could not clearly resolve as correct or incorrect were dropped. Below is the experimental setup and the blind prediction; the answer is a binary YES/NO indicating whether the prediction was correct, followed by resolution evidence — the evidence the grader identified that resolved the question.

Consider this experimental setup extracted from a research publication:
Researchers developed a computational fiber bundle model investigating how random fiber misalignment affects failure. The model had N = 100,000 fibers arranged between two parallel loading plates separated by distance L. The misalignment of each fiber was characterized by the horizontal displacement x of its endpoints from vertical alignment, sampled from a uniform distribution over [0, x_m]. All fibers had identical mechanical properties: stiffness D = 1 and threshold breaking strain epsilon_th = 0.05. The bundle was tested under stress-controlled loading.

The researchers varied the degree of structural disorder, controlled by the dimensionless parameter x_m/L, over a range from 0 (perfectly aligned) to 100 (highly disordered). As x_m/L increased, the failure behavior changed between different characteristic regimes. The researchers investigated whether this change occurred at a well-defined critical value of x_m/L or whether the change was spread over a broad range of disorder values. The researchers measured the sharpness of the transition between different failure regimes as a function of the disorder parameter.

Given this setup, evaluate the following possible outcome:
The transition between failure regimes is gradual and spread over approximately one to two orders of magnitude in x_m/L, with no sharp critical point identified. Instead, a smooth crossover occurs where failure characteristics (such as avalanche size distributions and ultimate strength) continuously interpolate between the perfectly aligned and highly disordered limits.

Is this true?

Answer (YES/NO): NO